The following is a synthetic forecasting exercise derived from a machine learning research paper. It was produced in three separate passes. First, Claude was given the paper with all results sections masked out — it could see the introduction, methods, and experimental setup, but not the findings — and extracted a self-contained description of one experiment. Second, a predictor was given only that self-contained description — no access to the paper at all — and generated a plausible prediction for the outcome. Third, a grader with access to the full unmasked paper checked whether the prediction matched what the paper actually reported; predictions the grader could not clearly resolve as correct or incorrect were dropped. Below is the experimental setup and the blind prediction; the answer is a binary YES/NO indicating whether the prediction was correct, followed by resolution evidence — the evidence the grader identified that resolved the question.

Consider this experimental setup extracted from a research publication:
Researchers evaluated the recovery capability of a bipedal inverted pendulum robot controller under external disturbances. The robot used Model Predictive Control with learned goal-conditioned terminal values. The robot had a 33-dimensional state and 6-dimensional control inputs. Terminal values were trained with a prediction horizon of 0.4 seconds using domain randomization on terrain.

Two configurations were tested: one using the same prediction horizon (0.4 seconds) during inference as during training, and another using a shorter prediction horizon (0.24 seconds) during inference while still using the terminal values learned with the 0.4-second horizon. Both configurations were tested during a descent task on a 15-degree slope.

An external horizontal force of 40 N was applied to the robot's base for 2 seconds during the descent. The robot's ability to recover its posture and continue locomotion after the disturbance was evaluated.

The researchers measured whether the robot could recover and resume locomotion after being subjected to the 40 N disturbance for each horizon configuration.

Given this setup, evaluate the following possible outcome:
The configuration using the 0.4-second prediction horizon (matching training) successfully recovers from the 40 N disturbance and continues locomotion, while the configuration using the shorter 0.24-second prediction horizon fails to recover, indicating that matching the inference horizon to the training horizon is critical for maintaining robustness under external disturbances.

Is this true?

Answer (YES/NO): YES